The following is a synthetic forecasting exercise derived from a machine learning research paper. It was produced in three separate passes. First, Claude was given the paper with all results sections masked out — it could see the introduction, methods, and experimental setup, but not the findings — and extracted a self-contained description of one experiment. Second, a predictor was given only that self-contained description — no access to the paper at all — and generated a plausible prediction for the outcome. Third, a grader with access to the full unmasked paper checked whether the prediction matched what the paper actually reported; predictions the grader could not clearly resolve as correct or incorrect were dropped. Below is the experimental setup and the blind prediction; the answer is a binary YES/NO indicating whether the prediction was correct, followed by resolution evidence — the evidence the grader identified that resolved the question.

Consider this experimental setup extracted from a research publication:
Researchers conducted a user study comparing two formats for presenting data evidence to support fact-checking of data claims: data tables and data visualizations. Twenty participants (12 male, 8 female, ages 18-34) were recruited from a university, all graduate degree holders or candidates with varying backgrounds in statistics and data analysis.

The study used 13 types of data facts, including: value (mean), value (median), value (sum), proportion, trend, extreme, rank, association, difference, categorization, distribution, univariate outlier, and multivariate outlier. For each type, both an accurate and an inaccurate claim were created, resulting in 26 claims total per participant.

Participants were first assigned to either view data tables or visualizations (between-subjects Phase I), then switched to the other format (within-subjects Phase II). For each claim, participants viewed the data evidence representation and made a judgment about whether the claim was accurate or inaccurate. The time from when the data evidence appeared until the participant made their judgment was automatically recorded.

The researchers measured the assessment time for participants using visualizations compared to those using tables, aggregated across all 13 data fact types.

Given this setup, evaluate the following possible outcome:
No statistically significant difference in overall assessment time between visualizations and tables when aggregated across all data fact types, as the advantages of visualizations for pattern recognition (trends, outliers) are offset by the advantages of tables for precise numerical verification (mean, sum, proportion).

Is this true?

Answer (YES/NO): NO